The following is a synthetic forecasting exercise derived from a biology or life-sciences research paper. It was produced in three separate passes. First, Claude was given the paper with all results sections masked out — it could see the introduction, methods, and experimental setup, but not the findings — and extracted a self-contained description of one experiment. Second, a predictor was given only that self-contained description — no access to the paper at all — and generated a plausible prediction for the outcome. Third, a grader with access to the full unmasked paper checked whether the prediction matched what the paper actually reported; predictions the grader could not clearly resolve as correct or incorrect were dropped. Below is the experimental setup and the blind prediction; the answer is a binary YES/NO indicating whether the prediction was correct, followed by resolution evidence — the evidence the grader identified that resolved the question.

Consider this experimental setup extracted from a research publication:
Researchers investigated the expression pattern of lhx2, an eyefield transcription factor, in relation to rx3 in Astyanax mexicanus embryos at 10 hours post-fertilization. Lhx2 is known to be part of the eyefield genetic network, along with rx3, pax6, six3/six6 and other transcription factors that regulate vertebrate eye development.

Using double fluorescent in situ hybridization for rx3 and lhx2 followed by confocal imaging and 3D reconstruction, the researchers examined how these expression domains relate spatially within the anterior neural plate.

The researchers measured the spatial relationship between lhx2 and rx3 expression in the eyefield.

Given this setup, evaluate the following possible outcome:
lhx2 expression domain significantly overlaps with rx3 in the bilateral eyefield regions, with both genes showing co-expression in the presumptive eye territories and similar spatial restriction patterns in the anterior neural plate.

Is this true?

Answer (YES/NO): NO